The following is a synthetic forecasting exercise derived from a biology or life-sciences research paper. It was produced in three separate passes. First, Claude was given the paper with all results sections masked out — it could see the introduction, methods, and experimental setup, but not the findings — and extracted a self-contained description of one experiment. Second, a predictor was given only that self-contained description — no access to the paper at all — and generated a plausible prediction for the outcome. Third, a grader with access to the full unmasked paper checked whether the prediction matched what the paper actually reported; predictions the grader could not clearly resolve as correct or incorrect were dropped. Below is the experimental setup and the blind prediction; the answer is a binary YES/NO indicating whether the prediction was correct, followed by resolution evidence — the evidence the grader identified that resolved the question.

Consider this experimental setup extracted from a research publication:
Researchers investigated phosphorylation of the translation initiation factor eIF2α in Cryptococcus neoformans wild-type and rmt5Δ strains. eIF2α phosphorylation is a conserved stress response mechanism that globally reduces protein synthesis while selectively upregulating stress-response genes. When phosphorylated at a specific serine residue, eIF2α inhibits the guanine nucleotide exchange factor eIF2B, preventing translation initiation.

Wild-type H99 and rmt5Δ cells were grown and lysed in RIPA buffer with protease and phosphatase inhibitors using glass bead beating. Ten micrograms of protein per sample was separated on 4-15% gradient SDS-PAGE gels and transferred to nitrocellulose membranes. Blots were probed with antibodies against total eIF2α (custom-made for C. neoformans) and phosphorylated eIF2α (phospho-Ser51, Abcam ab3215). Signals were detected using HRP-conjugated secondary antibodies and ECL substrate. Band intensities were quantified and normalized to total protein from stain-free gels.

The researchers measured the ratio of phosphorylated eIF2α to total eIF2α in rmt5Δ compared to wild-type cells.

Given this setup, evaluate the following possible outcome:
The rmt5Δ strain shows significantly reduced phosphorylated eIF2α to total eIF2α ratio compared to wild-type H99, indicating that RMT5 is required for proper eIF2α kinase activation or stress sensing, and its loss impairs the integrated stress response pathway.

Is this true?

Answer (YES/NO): NO